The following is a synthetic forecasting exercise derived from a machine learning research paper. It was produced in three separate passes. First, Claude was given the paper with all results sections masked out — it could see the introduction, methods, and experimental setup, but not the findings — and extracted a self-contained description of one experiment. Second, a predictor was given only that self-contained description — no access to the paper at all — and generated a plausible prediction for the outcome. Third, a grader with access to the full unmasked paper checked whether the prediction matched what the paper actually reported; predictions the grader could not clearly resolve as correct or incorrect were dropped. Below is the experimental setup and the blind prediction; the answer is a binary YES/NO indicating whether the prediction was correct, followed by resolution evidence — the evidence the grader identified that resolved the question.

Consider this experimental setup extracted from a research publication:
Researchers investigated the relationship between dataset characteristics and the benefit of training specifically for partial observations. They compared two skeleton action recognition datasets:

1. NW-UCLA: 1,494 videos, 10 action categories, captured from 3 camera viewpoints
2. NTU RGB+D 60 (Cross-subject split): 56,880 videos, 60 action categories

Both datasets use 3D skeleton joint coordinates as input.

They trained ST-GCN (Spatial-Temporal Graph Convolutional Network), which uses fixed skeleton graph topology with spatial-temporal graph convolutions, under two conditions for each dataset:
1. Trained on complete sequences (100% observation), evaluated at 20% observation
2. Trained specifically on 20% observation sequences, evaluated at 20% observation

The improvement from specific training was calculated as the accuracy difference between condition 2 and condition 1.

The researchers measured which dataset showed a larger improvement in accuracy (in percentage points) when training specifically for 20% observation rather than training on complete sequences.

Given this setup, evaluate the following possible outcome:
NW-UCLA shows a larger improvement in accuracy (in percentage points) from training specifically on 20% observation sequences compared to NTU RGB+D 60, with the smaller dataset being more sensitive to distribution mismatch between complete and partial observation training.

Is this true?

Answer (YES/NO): YES